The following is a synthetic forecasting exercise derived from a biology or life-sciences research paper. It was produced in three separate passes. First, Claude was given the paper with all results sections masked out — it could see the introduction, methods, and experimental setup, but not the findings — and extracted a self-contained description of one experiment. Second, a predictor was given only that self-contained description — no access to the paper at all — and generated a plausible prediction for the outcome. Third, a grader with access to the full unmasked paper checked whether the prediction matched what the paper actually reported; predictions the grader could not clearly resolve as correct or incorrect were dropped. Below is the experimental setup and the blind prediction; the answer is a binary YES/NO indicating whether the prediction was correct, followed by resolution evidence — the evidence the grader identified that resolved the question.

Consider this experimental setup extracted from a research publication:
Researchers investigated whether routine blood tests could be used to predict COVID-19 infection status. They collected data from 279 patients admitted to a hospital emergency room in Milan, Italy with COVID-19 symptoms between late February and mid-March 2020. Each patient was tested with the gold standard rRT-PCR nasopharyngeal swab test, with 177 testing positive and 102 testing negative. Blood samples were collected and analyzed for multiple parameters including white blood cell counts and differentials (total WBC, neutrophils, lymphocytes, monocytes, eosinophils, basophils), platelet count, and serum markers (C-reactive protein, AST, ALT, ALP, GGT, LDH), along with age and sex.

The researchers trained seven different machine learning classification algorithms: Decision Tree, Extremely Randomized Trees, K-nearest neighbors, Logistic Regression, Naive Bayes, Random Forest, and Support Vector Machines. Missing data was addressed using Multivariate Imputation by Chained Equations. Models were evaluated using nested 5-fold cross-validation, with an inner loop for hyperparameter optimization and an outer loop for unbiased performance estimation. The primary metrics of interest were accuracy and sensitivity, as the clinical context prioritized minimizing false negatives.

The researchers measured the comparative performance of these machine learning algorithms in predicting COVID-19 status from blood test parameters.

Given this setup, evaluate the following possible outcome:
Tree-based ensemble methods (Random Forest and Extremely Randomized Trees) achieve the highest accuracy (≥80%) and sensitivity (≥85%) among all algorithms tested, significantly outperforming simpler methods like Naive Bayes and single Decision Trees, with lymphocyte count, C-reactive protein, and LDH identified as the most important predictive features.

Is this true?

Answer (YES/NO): NO